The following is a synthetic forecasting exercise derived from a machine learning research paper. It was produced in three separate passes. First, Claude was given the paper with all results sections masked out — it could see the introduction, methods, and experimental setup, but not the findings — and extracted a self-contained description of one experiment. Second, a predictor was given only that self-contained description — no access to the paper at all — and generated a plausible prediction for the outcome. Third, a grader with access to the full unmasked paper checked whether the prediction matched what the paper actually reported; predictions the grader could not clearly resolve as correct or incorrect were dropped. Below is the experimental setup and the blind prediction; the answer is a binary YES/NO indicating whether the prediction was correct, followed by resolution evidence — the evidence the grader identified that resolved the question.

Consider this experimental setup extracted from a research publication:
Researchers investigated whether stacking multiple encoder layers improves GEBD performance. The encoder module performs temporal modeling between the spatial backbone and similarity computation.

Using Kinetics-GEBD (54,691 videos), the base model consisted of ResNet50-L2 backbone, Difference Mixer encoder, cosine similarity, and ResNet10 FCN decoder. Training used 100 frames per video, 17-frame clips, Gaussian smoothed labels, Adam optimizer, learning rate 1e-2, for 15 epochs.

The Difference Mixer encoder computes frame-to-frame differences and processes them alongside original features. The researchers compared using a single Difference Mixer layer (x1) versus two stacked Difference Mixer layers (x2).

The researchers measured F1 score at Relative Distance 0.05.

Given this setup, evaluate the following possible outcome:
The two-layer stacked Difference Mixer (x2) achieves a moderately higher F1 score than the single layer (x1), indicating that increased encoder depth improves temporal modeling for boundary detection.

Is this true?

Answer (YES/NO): NO